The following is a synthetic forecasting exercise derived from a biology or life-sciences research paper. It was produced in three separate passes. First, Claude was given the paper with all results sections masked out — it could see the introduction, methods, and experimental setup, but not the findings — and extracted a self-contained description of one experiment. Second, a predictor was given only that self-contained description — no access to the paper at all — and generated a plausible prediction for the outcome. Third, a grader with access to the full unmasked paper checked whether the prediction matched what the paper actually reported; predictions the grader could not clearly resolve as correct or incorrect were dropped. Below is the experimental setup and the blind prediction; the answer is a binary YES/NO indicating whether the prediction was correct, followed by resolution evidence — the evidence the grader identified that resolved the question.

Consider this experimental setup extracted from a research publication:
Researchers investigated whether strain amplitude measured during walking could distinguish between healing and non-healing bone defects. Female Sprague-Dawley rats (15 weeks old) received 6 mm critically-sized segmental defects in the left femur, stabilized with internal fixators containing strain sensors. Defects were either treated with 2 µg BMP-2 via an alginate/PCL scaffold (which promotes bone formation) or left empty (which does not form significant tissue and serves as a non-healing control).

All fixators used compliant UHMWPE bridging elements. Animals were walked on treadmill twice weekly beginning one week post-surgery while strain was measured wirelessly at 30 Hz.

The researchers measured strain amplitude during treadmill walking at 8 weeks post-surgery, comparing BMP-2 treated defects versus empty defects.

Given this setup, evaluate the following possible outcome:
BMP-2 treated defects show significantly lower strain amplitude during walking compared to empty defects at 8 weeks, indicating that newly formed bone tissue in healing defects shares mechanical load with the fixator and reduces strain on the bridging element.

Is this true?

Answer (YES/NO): YES